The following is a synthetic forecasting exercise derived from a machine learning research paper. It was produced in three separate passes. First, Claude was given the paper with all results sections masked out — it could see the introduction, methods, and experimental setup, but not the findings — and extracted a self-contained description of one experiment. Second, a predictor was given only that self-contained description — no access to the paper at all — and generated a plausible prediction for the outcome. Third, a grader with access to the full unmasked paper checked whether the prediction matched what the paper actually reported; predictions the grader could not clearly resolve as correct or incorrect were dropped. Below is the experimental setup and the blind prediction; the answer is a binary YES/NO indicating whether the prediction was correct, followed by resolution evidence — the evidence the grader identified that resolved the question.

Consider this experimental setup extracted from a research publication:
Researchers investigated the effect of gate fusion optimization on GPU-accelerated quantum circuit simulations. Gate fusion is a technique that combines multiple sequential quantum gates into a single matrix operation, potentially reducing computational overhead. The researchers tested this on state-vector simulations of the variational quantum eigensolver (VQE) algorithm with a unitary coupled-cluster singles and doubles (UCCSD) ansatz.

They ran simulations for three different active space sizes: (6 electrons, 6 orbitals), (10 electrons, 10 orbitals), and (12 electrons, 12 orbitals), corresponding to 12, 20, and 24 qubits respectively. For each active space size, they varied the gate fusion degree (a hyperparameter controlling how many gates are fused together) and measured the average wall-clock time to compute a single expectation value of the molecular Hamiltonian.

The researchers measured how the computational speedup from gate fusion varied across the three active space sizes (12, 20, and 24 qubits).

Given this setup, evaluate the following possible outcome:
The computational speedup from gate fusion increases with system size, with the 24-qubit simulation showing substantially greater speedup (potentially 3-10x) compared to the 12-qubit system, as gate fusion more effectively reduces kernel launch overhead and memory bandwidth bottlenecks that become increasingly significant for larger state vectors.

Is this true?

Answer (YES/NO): NO